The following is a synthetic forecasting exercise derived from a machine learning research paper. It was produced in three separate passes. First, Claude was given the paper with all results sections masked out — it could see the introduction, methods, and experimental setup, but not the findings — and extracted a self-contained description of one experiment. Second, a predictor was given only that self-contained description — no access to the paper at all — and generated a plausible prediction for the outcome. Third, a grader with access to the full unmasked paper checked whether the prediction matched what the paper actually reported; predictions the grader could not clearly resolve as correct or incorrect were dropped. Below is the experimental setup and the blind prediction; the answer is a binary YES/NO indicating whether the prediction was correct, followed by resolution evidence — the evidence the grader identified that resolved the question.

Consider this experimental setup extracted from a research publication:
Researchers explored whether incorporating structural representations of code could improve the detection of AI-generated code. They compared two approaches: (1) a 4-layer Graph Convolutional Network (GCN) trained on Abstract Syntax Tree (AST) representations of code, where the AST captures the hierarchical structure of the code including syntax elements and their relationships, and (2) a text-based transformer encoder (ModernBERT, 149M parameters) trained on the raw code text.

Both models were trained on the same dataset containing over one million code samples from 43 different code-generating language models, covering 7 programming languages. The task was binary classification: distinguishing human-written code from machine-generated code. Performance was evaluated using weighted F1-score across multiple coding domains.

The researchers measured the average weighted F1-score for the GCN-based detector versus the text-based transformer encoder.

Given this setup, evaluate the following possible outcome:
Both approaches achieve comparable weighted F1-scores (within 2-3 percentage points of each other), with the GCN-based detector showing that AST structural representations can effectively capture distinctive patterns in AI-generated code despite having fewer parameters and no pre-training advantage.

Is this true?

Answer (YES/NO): NO